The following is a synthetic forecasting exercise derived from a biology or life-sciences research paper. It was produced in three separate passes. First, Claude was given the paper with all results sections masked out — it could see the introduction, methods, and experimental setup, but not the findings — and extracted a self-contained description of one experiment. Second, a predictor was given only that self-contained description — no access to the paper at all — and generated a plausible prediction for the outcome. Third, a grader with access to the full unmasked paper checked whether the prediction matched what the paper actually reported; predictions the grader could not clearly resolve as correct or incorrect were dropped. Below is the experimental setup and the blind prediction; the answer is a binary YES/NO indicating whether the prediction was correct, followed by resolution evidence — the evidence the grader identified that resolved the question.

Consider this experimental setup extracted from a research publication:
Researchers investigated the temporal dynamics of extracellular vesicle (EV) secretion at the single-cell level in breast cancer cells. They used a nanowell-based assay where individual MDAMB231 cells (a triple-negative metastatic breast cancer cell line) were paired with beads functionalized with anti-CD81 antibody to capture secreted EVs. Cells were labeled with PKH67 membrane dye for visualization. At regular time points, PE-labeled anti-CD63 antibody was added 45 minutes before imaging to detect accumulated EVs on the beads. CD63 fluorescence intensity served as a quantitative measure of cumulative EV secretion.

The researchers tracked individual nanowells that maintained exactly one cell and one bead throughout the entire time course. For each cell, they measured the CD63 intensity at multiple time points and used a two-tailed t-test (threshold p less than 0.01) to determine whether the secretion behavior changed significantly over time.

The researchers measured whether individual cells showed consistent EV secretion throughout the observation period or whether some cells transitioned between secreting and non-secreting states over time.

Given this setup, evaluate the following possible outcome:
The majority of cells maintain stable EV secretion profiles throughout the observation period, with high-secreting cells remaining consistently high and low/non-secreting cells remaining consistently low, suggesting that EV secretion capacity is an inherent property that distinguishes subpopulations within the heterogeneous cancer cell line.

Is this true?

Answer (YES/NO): YES